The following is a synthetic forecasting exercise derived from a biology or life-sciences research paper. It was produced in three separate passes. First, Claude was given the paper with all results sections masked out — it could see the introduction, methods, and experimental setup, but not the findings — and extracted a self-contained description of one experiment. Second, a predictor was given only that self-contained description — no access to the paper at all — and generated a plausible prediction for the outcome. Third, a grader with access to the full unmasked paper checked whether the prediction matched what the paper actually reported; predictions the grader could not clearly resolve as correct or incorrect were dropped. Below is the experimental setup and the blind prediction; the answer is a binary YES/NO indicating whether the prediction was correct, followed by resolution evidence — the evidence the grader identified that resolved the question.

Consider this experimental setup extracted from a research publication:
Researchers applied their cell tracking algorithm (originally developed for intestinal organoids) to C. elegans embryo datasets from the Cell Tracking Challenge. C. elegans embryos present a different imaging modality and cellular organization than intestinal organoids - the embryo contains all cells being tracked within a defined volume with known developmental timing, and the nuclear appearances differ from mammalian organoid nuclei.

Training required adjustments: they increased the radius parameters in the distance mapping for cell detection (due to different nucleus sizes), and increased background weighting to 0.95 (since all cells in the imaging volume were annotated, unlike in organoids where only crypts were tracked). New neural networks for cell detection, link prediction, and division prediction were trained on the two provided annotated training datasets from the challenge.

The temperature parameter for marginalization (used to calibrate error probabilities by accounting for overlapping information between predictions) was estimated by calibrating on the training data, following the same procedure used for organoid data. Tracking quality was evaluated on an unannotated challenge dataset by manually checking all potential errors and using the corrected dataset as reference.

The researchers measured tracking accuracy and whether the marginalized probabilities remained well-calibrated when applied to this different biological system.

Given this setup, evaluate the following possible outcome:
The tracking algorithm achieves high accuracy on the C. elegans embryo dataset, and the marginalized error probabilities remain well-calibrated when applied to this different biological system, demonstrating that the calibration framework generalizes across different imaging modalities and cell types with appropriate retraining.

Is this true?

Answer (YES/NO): YES